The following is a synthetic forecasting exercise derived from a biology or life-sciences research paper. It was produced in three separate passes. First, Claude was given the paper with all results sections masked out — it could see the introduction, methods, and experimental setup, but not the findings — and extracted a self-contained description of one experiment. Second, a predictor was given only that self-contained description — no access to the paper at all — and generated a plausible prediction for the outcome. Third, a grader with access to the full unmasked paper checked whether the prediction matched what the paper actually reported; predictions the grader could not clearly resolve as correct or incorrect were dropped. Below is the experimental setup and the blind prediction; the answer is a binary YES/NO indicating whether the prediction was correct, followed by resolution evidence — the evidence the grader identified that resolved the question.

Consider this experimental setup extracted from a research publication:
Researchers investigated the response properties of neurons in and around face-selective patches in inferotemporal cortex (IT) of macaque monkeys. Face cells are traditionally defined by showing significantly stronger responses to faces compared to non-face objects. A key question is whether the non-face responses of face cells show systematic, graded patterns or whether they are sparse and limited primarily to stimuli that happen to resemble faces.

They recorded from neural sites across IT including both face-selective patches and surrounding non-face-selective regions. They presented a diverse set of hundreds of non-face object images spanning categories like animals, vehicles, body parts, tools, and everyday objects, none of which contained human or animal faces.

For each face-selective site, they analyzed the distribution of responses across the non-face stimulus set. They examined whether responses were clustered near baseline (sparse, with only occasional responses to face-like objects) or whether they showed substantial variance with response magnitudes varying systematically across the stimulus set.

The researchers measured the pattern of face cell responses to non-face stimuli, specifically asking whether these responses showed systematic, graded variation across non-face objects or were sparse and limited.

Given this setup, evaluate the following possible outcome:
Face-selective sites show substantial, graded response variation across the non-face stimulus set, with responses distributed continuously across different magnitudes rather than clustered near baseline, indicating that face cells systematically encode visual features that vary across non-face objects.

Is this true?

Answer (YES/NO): YES